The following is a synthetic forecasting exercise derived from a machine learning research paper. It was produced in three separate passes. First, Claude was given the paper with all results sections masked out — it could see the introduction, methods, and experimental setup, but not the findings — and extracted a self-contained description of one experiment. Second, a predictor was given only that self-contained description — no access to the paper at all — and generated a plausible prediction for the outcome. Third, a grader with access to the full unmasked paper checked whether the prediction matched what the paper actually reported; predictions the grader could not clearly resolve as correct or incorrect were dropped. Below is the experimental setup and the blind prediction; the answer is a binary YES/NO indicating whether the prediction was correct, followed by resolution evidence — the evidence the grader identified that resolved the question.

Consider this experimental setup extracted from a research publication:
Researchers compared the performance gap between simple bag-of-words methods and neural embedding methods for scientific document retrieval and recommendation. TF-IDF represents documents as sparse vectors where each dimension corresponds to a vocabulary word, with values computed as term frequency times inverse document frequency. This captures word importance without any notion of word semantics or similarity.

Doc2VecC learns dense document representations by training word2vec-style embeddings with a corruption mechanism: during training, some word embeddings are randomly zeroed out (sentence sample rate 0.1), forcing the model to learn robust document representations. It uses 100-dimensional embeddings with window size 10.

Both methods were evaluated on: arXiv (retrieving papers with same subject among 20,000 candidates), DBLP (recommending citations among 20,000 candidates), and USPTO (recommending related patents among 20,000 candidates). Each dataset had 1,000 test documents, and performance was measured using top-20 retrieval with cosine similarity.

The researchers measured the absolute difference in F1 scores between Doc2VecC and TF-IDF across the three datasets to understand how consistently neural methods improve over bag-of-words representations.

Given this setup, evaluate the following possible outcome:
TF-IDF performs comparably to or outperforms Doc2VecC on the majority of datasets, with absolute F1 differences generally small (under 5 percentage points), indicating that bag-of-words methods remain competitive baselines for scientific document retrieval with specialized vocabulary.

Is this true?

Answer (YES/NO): NO